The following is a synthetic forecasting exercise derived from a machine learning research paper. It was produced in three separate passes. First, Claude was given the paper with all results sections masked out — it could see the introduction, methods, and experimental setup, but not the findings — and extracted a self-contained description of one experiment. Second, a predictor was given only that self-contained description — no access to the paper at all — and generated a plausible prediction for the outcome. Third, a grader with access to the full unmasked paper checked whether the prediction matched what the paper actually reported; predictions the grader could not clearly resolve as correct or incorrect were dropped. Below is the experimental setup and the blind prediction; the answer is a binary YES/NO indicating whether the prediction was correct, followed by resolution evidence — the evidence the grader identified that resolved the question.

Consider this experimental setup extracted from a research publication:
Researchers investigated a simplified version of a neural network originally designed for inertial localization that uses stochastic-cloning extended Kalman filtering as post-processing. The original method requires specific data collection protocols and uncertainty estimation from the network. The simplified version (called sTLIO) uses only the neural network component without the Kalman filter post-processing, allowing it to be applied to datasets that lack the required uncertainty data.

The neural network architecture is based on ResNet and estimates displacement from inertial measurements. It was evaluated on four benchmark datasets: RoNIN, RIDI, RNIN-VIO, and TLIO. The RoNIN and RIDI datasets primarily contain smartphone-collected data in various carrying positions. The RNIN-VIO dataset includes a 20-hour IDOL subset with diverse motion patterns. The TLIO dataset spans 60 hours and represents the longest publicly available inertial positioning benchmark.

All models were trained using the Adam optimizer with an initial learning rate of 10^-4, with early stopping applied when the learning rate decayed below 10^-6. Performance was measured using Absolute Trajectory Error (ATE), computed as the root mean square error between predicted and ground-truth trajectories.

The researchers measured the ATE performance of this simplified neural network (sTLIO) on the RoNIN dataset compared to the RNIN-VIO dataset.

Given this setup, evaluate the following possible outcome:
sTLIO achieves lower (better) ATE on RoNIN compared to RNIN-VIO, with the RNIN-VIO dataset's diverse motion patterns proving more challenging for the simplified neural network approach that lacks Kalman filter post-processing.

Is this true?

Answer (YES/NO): NO